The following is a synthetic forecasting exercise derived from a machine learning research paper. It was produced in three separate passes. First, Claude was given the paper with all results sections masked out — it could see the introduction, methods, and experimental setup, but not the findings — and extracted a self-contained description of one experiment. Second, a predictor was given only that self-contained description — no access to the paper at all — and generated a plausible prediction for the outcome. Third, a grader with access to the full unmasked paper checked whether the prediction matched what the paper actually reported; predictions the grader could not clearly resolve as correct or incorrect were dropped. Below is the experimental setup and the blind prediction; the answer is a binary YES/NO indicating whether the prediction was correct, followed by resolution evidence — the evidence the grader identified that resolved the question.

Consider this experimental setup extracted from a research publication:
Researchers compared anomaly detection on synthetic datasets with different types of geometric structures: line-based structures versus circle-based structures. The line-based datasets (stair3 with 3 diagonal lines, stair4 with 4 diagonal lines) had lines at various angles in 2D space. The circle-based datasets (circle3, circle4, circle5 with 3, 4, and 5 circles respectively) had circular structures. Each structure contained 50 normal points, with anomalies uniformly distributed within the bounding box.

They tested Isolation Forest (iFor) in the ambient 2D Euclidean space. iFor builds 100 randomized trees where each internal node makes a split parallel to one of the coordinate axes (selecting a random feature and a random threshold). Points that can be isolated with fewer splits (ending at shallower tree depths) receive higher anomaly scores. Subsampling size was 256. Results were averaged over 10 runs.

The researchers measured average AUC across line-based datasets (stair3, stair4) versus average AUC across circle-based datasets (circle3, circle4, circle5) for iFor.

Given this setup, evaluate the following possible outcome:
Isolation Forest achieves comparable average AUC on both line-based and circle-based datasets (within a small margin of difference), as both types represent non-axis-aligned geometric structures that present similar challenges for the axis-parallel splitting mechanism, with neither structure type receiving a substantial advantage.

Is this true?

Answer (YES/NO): NO